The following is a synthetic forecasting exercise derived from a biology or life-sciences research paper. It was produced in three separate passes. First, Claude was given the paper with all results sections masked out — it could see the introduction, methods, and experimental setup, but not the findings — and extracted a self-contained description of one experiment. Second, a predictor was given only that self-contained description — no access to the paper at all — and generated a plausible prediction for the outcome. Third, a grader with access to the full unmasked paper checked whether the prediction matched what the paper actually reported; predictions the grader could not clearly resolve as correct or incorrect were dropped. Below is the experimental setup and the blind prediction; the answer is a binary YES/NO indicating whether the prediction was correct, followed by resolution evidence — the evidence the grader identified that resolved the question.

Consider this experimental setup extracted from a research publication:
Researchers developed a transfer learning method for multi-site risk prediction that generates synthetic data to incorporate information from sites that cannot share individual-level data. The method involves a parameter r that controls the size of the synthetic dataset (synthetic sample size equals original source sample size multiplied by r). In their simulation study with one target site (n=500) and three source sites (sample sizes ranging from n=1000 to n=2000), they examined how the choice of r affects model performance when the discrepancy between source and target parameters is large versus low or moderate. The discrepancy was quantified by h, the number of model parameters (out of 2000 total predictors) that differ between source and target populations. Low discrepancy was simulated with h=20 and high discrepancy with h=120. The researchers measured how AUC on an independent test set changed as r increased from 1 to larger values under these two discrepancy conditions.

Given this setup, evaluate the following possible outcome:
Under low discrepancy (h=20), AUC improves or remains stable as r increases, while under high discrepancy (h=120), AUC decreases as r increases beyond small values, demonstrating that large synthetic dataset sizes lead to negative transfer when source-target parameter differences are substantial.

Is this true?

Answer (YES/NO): YES